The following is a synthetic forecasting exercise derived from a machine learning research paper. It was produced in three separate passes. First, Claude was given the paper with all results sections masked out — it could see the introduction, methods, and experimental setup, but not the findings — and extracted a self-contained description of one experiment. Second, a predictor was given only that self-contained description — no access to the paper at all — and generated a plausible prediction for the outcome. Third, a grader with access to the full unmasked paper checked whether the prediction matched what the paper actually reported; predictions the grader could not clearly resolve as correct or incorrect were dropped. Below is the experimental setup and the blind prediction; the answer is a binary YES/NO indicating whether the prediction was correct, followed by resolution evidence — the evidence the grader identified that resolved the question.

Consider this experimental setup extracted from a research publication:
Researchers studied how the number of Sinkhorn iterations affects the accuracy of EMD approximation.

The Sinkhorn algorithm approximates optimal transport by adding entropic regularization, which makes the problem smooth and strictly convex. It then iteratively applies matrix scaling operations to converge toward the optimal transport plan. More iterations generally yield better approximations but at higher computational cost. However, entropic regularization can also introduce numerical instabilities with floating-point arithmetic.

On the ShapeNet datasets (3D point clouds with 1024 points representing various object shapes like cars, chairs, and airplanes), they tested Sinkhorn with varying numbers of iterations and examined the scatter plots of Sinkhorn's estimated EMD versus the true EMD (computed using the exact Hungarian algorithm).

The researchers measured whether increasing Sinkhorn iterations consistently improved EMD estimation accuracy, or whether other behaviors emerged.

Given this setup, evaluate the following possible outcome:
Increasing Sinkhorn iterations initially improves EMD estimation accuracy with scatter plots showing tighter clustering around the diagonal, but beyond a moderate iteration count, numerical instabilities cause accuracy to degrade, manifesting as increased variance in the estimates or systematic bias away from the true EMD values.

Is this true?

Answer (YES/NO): NO